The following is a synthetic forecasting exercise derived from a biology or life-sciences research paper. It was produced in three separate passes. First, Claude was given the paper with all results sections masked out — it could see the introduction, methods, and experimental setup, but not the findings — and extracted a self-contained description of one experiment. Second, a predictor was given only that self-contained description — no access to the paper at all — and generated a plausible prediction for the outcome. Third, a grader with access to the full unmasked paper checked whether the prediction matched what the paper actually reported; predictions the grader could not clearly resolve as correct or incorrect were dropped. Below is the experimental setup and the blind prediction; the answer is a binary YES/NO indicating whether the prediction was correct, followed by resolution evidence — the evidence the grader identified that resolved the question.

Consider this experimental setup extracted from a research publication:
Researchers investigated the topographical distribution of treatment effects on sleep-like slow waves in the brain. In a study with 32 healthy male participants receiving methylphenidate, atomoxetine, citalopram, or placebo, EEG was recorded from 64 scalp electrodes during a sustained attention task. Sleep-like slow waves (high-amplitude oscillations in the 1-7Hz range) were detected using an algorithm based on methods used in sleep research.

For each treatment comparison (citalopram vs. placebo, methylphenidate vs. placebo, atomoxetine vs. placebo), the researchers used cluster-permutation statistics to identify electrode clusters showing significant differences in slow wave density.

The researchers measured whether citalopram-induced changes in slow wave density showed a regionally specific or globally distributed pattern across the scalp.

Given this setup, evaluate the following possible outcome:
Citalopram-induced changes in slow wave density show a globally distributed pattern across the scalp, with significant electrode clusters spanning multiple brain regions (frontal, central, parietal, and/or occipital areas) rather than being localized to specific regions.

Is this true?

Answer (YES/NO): YES